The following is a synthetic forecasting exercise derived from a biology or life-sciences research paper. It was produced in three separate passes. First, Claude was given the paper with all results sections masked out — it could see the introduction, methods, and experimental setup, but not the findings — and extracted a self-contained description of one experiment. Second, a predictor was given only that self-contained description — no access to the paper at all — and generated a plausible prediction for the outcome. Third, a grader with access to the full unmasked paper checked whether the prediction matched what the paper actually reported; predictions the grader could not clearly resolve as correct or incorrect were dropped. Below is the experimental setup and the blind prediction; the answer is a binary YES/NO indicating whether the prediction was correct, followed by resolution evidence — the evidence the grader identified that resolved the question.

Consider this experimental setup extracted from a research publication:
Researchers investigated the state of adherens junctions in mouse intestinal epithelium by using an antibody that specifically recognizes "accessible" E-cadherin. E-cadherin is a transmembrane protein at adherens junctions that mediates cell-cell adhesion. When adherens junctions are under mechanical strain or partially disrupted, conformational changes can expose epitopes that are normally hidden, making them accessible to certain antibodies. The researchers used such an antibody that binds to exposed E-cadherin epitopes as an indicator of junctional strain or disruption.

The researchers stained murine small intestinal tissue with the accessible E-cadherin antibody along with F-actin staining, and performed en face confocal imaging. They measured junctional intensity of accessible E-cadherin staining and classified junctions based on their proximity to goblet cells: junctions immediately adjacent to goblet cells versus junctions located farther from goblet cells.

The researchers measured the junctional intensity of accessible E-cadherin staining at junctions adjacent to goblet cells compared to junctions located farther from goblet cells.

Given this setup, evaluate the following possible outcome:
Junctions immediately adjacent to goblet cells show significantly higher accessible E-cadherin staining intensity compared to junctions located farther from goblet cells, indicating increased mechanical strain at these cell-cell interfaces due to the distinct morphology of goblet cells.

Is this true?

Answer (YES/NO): YES